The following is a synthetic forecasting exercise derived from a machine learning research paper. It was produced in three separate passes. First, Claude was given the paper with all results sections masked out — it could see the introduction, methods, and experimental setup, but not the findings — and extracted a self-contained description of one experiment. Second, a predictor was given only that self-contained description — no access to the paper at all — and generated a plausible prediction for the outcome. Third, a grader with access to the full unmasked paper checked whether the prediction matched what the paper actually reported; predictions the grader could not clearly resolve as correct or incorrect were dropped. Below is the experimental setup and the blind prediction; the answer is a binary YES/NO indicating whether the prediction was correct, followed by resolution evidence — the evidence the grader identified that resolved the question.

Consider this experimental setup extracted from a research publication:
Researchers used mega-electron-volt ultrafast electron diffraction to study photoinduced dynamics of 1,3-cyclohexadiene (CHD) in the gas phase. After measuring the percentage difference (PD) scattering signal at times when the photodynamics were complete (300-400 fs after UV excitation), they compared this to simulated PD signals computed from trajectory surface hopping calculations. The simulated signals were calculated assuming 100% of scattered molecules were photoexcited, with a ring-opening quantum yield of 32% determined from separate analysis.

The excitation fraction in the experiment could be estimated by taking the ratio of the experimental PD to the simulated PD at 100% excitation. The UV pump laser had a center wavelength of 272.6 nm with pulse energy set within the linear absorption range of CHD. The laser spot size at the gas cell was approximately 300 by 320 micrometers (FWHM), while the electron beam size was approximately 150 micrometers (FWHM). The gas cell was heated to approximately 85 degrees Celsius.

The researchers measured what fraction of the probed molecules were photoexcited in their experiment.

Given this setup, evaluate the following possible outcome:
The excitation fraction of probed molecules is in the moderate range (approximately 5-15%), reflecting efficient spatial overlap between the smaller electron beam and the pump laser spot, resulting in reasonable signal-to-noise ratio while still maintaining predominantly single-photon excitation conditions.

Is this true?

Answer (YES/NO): YES